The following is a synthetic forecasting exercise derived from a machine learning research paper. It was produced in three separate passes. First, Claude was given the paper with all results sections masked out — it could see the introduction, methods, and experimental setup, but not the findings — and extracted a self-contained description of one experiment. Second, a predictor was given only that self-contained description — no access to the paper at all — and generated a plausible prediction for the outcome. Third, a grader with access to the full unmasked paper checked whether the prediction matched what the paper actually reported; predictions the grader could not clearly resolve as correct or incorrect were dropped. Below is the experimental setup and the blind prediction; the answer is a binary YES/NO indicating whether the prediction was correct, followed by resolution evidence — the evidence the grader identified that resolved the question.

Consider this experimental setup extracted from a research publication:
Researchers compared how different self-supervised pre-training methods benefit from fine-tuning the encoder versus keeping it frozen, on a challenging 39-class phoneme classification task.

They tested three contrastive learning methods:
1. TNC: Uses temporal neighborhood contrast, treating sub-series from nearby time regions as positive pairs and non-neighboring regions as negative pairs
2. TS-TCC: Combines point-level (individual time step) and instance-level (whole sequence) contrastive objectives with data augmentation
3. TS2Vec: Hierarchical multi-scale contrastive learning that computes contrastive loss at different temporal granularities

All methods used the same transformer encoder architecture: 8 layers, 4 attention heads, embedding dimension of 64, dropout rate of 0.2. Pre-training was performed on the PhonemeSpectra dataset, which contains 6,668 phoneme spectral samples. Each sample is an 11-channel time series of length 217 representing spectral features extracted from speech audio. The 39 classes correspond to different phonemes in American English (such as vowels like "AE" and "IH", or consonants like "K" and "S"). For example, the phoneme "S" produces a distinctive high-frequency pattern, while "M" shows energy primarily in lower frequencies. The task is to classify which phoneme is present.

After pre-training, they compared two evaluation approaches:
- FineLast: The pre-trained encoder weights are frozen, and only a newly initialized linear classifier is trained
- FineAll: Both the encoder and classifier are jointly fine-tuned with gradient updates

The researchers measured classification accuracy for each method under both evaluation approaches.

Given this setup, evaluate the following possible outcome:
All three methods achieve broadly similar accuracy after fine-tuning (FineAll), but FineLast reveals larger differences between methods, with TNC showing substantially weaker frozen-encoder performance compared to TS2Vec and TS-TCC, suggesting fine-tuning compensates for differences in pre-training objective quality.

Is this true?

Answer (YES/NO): NO